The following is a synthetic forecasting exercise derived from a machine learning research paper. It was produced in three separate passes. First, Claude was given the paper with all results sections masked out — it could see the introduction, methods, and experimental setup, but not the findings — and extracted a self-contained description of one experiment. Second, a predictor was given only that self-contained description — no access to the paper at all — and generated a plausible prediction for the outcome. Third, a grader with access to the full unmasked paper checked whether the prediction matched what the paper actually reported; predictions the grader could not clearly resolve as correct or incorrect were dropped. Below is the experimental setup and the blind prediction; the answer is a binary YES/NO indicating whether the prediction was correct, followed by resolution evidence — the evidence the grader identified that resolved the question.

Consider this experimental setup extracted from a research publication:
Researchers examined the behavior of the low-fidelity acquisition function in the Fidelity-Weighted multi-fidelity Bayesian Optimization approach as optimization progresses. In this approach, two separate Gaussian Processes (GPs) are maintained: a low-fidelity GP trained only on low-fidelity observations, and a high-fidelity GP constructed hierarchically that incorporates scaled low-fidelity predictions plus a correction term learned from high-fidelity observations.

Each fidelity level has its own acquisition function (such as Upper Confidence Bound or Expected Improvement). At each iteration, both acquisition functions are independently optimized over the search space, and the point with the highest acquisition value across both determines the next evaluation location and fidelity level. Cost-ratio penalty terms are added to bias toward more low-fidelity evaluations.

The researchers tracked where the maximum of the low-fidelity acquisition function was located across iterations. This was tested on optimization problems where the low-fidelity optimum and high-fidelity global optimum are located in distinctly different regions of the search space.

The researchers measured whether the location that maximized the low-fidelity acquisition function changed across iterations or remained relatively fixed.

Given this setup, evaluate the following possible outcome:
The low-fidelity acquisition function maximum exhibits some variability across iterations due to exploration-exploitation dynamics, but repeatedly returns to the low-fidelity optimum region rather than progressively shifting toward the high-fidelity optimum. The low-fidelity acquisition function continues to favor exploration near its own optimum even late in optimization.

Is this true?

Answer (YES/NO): NO